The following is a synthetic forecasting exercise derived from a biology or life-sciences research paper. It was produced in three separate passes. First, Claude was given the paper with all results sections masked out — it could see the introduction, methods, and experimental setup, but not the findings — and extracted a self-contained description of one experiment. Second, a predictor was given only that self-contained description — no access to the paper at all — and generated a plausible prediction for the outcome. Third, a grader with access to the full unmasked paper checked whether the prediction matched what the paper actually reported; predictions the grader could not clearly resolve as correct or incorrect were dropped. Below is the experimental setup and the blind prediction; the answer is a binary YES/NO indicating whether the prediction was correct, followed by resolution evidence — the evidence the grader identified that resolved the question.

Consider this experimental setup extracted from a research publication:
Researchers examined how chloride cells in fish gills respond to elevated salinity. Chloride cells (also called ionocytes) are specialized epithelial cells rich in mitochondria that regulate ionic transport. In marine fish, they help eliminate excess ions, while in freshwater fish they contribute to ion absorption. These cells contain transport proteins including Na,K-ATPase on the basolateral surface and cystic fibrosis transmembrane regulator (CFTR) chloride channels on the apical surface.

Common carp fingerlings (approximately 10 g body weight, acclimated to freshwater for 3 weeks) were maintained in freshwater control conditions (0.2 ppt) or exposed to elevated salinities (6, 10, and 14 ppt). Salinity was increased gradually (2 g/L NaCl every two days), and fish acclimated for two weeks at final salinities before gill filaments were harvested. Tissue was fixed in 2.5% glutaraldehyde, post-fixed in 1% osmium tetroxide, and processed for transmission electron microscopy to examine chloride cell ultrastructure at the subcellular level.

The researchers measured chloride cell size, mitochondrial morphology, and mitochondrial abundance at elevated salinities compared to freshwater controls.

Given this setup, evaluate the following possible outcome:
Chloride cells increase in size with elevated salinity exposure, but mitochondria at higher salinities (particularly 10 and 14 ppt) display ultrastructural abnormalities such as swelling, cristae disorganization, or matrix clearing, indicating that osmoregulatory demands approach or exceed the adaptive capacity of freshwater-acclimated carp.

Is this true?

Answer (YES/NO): NO